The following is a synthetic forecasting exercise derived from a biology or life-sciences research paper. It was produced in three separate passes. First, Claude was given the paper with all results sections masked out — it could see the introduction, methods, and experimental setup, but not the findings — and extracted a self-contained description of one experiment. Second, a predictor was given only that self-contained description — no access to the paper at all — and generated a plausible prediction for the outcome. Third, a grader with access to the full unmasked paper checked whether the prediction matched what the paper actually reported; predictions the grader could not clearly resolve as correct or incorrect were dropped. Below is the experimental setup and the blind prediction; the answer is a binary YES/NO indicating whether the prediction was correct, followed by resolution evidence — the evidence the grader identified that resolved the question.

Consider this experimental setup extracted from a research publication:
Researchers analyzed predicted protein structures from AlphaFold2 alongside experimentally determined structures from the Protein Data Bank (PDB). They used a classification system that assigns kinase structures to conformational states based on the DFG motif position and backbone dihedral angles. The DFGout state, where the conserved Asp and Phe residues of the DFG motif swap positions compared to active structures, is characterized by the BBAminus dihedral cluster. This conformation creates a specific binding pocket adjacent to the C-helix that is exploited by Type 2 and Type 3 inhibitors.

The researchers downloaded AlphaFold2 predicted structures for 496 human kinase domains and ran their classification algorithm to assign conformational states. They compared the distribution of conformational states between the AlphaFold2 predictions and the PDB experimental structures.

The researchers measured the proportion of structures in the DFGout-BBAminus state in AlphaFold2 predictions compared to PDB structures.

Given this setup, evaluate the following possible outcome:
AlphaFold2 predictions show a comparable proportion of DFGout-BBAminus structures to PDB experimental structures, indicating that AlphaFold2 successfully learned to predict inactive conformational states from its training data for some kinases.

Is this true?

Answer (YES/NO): NO